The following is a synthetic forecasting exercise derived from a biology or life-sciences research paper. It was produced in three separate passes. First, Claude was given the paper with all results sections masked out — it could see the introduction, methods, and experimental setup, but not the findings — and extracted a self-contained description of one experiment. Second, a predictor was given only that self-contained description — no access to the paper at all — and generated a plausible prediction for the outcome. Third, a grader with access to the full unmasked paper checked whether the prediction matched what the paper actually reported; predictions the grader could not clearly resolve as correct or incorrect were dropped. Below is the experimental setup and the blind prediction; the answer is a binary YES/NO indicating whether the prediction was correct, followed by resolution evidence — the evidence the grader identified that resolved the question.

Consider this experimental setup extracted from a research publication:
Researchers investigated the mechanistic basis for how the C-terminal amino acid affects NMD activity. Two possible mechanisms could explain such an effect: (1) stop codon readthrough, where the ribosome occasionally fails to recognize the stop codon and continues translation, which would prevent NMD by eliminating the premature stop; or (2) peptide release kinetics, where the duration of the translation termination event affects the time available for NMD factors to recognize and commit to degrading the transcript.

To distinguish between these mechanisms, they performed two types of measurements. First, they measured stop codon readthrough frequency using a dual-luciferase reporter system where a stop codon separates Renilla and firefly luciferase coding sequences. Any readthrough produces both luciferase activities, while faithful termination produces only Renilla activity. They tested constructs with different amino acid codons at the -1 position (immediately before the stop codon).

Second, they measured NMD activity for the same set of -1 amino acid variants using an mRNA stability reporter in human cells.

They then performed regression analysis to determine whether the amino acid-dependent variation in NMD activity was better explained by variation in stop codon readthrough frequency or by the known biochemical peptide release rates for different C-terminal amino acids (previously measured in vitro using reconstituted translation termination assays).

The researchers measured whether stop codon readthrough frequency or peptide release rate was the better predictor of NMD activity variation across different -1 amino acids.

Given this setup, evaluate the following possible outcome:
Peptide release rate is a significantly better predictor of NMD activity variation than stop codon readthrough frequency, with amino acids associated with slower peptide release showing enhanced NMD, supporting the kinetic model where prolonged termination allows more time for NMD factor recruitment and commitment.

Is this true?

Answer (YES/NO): YES